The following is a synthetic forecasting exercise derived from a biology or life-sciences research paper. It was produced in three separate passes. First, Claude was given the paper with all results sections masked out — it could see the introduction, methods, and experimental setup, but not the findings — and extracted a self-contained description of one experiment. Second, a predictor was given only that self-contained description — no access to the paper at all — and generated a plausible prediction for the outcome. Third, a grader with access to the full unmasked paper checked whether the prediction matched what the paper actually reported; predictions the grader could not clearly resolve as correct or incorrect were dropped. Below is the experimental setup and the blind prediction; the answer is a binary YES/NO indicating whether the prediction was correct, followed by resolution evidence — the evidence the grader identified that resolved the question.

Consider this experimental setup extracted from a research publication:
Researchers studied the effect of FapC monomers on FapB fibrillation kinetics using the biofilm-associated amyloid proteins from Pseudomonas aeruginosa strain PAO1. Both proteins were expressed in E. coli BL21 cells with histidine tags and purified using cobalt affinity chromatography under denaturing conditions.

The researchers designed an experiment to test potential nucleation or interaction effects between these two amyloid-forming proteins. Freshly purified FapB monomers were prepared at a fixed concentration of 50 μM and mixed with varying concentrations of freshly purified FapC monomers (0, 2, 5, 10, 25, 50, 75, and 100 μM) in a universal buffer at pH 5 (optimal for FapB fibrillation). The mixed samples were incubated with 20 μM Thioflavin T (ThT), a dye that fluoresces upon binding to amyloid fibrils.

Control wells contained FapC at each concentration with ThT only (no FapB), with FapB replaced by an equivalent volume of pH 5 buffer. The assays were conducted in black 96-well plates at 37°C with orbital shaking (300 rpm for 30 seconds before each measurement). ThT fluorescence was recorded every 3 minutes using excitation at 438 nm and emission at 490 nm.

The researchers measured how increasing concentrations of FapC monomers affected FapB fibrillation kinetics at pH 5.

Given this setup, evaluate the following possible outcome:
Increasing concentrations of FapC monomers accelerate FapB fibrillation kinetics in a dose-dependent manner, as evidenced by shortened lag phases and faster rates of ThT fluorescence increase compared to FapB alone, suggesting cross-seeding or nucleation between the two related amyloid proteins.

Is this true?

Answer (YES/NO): NO